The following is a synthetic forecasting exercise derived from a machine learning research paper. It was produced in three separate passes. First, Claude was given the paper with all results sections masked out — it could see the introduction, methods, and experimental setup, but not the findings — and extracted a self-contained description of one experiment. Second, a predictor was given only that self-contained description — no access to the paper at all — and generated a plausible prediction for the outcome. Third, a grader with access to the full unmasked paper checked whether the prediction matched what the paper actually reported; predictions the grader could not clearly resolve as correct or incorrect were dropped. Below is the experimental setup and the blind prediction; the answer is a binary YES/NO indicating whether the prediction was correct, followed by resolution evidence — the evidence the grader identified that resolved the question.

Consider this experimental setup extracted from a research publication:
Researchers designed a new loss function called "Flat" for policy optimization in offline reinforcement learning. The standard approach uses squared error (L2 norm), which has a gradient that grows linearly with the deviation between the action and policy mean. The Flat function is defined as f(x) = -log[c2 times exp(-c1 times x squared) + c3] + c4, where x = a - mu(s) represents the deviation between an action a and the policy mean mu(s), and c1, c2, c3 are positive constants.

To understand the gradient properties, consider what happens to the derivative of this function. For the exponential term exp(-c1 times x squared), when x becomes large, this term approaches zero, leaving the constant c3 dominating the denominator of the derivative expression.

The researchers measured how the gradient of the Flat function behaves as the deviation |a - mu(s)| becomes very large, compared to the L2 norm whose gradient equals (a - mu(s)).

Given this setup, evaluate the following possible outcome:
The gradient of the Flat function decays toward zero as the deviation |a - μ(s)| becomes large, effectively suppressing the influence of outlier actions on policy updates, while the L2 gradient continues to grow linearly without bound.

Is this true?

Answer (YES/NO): YES